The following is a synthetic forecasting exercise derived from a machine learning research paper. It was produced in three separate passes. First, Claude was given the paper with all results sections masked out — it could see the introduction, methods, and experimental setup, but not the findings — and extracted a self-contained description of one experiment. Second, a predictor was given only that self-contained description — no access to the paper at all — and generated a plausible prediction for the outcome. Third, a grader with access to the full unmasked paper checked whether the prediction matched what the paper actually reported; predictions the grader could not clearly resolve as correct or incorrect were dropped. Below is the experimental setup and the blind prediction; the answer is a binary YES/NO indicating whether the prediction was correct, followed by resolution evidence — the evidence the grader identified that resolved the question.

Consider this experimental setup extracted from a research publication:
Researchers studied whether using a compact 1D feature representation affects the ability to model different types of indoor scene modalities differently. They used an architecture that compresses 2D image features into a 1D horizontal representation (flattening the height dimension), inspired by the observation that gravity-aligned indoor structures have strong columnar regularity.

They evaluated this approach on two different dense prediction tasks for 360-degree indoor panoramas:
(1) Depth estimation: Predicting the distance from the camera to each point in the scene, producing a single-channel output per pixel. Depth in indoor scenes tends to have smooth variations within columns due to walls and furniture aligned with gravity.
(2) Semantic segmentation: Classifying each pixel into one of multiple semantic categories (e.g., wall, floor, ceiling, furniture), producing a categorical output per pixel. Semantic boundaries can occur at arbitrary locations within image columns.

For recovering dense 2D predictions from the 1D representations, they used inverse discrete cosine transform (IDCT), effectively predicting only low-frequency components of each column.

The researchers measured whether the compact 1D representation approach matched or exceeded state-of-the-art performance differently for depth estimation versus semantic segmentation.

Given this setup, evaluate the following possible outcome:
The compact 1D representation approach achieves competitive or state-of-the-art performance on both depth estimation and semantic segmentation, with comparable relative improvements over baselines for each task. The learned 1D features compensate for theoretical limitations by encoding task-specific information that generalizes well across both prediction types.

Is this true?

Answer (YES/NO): NO